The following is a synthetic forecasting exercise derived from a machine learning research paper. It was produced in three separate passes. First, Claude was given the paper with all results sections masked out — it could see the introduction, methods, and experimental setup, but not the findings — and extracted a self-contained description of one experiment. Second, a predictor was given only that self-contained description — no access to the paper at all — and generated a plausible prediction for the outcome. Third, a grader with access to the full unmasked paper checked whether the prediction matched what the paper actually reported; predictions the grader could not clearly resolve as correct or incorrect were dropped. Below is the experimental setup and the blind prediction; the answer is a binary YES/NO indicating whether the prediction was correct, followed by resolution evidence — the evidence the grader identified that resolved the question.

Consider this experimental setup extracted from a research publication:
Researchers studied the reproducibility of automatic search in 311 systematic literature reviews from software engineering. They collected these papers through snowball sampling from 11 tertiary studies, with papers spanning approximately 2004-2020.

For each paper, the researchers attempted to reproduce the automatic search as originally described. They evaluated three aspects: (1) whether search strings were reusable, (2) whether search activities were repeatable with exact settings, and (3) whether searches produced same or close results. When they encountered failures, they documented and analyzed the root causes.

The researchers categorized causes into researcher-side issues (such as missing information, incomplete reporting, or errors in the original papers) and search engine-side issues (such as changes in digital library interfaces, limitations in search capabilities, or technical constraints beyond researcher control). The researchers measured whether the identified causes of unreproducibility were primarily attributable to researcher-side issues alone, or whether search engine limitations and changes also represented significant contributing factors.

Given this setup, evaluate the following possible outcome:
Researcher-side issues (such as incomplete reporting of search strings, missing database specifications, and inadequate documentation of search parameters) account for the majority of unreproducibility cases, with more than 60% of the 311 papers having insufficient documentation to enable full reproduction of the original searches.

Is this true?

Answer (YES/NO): NO